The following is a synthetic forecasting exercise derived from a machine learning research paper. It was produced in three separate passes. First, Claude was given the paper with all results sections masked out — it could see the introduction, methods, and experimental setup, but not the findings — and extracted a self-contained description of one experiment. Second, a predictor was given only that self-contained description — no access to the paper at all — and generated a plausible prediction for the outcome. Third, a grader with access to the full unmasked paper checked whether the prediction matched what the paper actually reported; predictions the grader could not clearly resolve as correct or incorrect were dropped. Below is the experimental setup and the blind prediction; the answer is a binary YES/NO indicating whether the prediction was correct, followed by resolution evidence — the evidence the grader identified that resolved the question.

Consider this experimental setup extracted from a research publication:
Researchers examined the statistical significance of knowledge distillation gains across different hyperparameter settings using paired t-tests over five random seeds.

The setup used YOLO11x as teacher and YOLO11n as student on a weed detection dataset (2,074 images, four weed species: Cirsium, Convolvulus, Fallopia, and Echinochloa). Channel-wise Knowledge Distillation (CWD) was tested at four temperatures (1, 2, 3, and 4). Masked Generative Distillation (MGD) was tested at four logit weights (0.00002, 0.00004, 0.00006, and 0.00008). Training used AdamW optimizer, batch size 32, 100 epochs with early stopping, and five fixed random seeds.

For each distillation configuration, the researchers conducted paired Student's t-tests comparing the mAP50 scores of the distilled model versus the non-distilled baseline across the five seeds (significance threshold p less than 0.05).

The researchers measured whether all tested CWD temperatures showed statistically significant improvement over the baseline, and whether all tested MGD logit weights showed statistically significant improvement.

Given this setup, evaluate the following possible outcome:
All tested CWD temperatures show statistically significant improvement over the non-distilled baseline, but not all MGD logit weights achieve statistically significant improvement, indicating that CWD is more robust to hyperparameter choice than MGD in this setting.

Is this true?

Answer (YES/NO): YES